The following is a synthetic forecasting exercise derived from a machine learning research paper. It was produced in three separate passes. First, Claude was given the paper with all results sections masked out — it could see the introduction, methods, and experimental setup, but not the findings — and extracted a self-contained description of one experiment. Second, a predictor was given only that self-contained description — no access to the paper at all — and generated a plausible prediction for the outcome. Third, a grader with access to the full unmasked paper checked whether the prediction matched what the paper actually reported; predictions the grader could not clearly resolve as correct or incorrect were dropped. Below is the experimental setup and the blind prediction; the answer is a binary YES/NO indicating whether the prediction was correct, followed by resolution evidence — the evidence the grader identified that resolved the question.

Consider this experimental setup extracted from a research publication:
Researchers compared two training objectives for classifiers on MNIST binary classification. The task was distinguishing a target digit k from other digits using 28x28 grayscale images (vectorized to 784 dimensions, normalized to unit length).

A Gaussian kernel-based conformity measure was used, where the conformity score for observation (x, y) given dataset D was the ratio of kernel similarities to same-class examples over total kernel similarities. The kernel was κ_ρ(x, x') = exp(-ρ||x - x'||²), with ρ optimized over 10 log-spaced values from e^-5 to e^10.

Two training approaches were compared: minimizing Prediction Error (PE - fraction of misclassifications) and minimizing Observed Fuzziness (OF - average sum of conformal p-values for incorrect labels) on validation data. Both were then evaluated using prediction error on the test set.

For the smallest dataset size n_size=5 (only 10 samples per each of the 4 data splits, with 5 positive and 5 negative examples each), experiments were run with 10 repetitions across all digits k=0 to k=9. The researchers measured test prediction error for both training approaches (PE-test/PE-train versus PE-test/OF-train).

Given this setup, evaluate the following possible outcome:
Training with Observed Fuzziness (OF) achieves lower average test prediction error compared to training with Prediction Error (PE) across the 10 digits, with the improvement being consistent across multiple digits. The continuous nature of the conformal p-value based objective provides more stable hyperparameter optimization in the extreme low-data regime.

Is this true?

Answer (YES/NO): NO